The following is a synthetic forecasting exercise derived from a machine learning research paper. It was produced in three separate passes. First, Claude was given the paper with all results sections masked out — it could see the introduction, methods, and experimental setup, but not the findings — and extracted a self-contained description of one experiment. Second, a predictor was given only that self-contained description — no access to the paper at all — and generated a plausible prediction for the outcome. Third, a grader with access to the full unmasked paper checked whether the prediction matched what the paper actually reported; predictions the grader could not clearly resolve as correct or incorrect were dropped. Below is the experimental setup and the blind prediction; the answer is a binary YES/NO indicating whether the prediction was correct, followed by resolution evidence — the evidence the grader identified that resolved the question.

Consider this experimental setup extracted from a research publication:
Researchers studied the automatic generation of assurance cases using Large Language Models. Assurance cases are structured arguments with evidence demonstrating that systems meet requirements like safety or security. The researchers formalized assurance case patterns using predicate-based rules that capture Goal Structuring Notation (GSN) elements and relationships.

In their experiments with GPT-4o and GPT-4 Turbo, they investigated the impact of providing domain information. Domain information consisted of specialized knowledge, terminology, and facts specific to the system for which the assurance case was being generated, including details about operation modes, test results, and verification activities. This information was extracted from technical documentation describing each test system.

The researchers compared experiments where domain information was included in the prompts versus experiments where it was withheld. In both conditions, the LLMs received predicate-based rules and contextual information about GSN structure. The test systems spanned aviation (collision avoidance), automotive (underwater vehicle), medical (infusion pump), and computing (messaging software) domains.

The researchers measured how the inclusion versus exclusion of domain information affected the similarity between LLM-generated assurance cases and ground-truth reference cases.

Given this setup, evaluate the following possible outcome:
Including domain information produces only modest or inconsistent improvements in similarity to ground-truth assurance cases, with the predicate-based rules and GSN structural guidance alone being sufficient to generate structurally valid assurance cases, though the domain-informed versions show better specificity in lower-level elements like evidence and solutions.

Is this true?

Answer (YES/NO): NO